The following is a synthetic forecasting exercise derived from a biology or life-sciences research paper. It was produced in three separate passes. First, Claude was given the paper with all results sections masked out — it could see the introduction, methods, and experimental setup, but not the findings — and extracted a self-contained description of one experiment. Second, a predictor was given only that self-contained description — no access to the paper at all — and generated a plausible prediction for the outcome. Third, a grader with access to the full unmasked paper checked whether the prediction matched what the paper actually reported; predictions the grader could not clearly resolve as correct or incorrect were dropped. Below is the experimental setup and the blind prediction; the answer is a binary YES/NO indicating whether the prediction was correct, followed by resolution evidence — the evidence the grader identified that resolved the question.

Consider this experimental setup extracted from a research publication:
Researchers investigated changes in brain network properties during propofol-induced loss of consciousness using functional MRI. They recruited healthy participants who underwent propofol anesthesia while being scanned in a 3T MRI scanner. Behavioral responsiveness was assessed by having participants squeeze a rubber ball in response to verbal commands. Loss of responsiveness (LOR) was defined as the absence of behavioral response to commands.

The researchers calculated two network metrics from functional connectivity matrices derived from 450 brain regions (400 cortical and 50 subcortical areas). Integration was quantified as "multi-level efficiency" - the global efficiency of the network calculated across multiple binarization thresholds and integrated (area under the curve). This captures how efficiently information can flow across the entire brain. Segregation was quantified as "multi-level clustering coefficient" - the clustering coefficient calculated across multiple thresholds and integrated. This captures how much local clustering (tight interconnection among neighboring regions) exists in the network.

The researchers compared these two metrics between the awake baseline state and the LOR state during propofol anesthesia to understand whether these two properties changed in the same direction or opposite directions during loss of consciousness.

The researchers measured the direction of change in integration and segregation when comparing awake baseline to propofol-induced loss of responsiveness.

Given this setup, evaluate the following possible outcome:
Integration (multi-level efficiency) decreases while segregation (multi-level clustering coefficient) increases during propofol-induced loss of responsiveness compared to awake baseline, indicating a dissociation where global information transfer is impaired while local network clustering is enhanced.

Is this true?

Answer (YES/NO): YES